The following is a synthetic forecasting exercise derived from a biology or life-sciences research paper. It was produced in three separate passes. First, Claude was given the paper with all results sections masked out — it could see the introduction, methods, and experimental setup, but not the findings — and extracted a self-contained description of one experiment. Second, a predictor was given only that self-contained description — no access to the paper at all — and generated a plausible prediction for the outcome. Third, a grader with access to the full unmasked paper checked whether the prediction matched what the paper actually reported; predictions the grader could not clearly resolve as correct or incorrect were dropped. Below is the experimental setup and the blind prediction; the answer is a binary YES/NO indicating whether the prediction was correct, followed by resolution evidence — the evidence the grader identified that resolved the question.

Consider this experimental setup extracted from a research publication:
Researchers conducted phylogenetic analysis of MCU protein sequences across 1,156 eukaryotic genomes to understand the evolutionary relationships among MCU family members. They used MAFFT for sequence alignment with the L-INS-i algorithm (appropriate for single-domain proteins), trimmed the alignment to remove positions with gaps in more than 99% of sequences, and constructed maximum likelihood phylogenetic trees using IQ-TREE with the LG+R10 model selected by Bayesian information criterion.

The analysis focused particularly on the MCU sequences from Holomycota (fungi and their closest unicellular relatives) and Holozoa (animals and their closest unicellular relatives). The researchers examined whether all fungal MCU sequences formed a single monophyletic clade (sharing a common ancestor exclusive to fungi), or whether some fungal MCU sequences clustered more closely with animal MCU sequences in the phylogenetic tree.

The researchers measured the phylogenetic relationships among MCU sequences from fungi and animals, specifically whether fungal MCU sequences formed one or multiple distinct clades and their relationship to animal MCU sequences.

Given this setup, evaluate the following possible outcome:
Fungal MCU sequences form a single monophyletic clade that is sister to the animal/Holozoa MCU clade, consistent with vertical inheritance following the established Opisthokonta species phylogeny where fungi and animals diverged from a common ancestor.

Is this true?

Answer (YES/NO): NO